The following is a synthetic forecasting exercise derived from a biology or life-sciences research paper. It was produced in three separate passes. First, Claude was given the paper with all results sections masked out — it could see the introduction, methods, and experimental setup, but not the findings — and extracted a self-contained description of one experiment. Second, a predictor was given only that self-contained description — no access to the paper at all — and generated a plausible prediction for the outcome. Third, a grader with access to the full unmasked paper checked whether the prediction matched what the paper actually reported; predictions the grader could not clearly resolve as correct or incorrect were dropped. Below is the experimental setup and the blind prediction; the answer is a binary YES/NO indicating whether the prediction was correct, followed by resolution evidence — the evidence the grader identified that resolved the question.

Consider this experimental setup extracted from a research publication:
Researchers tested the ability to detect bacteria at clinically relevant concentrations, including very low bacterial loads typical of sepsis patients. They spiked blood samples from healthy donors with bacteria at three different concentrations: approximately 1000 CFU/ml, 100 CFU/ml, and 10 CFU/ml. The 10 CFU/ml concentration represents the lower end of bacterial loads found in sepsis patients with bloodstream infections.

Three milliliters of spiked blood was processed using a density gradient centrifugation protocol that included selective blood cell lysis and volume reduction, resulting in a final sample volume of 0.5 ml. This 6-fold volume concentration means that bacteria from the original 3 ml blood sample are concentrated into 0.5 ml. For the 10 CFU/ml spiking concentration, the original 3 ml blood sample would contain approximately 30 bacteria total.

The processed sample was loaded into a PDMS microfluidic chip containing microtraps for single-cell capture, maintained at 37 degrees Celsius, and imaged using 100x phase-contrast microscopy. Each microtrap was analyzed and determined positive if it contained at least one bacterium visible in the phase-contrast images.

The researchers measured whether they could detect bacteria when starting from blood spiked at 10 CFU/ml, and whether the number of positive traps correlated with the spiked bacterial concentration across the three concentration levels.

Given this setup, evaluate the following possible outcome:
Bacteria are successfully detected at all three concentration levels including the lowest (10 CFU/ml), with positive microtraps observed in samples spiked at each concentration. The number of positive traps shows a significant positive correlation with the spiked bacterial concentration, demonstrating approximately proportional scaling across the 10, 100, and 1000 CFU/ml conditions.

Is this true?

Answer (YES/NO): YES